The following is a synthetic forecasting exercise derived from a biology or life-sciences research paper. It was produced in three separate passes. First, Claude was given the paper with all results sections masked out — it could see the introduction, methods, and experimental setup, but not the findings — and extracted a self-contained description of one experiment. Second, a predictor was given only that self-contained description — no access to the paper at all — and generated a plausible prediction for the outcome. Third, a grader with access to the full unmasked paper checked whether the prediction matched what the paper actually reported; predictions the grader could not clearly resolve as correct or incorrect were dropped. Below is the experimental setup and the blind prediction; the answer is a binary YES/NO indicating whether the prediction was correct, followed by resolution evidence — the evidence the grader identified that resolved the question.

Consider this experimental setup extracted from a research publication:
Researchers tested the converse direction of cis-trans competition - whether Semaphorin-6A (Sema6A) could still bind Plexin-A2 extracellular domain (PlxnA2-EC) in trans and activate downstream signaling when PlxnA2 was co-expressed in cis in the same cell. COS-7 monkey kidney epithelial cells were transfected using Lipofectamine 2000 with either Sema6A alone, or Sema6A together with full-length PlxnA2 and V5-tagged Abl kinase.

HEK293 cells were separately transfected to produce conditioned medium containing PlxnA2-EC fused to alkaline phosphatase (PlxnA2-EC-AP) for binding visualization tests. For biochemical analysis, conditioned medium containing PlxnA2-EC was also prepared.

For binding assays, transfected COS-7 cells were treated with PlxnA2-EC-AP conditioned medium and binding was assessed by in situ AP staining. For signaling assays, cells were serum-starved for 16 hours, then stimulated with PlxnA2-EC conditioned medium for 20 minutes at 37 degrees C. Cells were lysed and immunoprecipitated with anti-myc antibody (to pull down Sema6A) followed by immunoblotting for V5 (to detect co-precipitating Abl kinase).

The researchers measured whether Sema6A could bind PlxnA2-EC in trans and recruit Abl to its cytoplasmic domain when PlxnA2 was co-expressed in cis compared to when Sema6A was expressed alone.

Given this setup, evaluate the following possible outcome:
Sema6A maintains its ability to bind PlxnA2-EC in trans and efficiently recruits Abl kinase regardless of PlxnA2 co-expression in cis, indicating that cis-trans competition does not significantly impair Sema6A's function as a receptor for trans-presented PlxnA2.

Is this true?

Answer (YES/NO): YES